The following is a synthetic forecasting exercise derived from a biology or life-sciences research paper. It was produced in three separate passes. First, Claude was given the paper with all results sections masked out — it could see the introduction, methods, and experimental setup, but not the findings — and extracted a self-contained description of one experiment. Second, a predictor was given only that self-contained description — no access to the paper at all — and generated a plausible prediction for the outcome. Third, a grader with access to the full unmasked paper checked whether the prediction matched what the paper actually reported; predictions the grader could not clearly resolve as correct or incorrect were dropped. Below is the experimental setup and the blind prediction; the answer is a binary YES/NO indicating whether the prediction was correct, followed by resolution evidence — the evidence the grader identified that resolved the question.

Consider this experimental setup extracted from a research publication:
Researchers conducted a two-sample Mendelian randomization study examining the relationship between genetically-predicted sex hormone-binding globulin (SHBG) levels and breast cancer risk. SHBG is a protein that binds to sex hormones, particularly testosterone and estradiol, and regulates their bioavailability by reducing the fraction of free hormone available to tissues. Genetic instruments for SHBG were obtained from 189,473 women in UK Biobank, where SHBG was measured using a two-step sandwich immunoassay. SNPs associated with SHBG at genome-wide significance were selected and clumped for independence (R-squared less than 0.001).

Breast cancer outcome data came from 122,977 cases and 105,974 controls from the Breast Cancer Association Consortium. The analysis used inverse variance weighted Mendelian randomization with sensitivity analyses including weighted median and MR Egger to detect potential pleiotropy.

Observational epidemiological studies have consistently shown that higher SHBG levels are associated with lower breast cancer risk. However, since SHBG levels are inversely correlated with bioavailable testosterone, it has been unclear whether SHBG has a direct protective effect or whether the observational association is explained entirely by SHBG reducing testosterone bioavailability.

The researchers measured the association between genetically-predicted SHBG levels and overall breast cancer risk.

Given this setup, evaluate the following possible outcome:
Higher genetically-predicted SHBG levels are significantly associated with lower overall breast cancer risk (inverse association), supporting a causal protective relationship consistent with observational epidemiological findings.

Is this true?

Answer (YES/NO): NO